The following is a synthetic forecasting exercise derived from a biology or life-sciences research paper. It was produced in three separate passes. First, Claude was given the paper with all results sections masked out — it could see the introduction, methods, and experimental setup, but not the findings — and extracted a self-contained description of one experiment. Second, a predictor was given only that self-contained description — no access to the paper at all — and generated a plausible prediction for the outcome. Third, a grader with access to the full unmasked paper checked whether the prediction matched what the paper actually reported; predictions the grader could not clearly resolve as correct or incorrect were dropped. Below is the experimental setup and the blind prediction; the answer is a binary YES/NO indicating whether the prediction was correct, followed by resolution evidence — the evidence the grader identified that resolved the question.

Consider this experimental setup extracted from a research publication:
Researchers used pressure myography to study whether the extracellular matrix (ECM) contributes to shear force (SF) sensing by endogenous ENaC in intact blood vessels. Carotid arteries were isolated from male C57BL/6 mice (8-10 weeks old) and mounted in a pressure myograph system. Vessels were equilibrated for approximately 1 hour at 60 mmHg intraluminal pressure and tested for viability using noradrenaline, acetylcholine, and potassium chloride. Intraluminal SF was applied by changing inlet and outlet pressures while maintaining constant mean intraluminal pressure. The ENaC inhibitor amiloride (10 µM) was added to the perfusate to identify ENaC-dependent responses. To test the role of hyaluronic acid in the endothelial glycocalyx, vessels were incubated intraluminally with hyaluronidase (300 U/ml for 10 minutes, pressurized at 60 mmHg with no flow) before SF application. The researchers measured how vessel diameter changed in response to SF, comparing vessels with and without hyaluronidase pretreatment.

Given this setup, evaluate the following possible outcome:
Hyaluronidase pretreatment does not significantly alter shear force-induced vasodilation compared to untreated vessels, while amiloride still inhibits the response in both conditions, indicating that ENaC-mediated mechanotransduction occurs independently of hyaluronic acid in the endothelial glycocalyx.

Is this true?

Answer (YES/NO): NO